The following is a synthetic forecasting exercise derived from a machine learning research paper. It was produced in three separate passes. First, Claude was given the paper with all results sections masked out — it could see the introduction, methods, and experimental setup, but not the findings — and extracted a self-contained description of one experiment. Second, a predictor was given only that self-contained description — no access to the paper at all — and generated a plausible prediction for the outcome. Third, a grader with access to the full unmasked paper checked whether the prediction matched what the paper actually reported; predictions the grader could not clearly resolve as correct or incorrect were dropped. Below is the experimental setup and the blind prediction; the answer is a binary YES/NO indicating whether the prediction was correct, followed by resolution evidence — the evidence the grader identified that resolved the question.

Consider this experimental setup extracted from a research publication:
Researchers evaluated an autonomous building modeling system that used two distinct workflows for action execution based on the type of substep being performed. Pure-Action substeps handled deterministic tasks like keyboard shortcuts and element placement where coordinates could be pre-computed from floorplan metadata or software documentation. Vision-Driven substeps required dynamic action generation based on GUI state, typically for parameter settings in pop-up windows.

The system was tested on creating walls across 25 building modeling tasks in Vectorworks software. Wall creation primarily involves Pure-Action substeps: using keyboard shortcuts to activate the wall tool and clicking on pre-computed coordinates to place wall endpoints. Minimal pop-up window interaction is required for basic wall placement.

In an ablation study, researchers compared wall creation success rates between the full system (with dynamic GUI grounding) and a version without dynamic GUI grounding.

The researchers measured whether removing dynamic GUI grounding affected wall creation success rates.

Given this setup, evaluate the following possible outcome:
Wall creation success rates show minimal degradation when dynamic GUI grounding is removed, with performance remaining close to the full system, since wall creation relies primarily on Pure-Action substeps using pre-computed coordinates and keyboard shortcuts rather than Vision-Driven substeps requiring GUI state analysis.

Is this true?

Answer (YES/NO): YES